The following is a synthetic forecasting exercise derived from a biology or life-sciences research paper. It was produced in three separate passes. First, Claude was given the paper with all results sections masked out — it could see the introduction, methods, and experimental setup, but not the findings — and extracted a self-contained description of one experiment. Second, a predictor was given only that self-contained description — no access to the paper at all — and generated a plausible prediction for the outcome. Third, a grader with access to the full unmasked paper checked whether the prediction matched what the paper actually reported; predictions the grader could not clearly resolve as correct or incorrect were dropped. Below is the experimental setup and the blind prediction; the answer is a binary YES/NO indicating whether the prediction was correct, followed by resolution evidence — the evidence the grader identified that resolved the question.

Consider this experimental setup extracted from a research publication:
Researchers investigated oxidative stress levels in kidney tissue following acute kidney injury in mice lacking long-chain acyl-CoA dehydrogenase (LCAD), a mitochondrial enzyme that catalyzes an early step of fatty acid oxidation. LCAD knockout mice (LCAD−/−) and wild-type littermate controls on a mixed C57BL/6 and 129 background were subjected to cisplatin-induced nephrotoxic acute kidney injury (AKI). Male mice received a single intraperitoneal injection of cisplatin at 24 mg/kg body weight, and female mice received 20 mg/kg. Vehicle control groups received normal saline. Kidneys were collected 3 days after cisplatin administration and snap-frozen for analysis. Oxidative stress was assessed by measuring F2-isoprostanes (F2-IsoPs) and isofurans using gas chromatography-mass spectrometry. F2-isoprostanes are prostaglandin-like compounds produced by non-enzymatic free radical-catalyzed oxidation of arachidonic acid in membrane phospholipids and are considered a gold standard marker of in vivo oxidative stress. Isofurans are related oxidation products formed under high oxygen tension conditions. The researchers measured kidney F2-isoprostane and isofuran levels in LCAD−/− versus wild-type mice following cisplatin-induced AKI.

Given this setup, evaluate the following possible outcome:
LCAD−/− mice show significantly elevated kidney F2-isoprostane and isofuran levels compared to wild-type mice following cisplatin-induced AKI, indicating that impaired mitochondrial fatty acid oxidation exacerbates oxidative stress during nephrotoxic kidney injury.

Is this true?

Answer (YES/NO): NO